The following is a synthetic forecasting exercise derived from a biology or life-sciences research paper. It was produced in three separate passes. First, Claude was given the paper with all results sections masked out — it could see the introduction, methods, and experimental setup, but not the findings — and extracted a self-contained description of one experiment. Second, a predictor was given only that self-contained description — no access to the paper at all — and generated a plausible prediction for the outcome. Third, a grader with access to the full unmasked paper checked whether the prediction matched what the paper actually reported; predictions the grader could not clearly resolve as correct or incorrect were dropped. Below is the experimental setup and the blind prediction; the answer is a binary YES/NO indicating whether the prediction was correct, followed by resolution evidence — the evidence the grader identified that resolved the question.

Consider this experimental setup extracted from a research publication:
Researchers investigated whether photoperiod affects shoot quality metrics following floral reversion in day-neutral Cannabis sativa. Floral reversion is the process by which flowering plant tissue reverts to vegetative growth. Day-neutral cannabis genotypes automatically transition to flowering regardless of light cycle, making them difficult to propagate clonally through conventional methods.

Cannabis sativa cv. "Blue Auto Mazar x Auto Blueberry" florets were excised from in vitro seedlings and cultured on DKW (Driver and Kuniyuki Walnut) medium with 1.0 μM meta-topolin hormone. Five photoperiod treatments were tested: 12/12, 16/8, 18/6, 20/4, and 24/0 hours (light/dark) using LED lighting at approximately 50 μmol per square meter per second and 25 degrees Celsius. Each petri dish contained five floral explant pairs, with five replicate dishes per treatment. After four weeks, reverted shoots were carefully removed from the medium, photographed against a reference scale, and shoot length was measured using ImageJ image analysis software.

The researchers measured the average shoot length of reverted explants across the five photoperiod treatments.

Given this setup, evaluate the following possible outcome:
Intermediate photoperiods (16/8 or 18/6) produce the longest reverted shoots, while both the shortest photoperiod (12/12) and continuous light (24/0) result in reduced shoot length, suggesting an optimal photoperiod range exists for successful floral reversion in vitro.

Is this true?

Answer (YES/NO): NO